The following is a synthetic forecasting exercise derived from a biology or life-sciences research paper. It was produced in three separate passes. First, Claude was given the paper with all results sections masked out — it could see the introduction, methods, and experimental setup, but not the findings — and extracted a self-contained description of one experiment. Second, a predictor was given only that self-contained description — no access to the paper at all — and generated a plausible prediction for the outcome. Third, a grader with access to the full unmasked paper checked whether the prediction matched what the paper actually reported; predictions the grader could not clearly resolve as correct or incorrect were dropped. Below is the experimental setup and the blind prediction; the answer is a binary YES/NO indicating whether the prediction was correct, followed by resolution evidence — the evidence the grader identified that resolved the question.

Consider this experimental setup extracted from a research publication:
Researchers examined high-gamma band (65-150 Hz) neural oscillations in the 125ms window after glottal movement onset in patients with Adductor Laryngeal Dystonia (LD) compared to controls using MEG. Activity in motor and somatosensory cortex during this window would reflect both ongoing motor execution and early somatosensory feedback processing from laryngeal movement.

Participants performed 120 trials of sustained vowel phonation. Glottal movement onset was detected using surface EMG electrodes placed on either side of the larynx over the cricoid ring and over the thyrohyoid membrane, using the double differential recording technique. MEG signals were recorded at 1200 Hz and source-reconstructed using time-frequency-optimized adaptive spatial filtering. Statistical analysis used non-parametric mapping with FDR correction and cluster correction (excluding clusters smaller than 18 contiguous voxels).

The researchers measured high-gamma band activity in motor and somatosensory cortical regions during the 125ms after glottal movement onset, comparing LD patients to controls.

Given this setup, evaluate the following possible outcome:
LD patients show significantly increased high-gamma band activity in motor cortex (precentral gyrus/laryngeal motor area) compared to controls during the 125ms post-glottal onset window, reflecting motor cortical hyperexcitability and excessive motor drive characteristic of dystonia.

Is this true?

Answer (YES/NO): NO